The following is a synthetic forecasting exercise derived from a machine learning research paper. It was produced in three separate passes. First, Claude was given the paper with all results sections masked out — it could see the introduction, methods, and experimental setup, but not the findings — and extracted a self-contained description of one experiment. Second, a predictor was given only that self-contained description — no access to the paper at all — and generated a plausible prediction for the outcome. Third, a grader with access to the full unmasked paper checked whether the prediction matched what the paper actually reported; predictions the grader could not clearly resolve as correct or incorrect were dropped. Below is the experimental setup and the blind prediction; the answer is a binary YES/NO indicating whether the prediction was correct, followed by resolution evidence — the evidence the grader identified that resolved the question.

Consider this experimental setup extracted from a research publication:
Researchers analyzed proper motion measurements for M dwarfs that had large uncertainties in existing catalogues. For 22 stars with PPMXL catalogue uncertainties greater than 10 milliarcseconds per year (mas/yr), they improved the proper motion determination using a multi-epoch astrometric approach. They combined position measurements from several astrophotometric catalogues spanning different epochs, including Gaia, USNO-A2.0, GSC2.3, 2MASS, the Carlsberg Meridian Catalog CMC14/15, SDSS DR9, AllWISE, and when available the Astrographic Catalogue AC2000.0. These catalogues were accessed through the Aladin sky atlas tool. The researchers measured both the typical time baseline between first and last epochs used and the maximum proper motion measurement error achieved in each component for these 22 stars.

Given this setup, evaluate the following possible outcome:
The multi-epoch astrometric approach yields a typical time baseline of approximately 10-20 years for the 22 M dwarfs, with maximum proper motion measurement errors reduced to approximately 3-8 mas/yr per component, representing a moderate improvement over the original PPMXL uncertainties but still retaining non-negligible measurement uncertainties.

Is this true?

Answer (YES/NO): NO